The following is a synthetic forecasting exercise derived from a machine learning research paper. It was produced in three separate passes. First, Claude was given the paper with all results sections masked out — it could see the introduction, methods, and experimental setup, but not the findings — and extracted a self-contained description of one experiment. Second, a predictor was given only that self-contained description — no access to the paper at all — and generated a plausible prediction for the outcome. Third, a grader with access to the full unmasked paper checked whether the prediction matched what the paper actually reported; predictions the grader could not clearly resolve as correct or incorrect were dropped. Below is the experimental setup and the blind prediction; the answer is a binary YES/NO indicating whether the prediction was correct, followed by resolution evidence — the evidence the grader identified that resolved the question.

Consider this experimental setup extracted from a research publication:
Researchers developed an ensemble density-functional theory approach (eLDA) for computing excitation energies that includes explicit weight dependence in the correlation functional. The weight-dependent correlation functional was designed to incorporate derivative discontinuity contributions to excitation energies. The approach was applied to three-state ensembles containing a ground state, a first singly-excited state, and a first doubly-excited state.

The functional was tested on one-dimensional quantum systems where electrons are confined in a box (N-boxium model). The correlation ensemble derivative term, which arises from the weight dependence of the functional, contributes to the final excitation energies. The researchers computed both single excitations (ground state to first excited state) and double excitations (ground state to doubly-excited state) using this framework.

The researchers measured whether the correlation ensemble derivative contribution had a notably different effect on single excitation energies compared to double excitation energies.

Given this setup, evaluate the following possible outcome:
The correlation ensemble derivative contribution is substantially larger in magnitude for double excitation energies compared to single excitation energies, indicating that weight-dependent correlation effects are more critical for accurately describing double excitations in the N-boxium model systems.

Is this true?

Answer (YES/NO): NO